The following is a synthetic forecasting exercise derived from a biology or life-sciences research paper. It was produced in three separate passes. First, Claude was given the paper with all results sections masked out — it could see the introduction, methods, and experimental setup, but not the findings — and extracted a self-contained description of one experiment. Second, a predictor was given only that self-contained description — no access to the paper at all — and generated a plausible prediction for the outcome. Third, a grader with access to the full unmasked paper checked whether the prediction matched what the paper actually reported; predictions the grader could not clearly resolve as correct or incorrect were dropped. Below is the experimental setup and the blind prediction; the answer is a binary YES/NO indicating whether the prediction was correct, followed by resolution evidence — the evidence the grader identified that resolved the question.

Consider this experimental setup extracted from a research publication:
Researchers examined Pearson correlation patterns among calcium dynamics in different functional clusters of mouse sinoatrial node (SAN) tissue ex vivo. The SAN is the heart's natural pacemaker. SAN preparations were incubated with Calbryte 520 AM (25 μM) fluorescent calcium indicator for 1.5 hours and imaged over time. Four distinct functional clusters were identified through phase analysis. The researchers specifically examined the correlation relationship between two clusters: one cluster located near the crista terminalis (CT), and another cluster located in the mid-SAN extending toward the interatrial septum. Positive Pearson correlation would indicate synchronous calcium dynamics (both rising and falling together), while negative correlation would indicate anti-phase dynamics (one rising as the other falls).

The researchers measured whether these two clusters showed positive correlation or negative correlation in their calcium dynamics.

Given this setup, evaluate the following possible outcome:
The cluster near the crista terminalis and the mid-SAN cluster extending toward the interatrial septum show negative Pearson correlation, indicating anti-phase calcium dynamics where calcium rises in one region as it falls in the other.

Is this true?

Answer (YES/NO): YES